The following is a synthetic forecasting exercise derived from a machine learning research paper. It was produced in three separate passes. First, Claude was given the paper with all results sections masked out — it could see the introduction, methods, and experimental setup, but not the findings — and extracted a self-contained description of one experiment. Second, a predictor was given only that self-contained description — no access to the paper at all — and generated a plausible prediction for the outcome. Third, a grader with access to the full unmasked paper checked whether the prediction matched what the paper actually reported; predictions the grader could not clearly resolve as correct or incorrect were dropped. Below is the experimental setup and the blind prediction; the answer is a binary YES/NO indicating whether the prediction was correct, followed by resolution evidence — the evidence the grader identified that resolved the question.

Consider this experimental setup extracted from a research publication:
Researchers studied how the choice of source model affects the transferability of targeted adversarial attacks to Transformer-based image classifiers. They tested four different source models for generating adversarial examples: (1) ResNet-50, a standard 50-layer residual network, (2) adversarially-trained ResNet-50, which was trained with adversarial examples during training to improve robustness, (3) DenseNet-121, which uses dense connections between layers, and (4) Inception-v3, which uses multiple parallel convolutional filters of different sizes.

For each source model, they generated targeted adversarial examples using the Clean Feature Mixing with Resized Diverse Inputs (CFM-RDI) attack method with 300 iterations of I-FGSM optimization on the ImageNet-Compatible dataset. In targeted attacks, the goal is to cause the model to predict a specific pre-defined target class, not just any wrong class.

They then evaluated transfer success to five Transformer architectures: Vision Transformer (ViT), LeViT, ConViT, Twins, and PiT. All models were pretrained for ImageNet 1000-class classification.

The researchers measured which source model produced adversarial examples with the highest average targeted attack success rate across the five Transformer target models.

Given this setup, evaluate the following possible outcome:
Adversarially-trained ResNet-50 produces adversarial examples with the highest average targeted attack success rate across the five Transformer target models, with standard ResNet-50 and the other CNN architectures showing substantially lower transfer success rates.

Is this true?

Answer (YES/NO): YES